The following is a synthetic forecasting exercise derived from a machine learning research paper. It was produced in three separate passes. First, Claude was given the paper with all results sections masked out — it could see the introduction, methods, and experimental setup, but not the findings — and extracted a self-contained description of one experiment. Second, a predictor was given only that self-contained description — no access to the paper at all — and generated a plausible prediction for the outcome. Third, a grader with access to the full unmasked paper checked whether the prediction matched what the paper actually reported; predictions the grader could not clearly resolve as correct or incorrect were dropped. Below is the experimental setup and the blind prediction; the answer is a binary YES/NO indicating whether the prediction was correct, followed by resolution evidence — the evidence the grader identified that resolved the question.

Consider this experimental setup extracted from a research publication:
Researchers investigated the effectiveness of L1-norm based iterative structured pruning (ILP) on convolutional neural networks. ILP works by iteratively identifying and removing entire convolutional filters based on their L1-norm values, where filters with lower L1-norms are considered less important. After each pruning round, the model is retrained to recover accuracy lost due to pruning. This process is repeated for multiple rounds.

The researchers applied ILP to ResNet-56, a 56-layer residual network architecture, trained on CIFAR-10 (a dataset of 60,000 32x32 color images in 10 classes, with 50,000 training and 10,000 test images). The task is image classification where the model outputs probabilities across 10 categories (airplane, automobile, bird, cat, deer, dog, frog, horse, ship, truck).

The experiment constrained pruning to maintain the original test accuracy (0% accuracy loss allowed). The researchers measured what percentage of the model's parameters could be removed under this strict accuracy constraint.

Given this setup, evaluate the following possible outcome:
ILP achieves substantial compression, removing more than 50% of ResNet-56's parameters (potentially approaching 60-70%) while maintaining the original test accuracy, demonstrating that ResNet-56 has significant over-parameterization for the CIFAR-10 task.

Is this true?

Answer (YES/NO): NO